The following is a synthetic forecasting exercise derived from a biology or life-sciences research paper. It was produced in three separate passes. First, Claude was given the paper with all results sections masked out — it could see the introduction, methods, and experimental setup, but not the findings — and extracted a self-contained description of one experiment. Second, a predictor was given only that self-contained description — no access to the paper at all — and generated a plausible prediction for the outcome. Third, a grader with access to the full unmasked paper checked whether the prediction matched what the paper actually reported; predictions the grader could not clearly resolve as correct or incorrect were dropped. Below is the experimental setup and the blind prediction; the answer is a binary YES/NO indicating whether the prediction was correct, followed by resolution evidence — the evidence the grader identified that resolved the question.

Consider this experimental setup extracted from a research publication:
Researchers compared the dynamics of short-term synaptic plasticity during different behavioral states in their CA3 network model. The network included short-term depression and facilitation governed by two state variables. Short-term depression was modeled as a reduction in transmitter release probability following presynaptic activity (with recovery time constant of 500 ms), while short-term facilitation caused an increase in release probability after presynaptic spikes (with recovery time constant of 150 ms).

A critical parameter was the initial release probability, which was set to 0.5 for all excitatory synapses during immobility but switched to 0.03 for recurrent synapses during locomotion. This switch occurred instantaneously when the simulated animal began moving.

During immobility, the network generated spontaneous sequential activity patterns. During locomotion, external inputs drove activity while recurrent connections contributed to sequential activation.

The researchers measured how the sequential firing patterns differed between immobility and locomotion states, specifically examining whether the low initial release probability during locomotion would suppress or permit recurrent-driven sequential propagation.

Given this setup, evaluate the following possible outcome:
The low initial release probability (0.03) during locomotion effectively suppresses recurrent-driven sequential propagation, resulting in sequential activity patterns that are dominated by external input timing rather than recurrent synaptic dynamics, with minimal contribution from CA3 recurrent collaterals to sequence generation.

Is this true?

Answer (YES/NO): NO